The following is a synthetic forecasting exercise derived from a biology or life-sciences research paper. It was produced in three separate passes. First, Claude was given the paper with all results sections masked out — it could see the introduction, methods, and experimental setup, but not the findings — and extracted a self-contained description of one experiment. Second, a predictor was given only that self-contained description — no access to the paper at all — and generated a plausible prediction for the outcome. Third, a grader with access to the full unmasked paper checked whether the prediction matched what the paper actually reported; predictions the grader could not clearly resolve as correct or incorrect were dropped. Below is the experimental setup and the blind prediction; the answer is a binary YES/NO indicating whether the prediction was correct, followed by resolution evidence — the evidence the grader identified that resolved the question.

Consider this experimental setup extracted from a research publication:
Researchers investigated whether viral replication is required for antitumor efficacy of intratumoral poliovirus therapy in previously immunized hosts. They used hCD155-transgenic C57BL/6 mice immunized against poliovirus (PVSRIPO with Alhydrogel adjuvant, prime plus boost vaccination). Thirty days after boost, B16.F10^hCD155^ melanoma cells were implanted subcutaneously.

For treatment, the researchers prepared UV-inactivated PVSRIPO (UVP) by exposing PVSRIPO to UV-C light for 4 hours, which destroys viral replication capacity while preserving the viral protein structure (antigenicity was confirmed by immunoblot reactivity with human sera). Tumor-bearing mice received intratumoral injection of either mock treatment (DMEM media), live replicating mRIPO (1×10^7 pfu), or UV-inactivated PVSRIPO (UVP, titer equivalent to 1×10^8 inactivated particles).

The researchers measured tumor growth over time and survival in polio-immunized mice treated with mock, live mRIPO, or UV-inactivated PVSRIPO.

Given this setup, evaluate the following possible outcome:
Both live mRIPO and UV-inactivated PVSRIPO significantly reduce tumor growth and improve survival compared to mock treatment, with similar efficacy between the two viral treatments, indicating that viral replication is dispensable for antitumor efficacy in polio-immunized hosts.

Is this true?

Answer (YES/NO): NO